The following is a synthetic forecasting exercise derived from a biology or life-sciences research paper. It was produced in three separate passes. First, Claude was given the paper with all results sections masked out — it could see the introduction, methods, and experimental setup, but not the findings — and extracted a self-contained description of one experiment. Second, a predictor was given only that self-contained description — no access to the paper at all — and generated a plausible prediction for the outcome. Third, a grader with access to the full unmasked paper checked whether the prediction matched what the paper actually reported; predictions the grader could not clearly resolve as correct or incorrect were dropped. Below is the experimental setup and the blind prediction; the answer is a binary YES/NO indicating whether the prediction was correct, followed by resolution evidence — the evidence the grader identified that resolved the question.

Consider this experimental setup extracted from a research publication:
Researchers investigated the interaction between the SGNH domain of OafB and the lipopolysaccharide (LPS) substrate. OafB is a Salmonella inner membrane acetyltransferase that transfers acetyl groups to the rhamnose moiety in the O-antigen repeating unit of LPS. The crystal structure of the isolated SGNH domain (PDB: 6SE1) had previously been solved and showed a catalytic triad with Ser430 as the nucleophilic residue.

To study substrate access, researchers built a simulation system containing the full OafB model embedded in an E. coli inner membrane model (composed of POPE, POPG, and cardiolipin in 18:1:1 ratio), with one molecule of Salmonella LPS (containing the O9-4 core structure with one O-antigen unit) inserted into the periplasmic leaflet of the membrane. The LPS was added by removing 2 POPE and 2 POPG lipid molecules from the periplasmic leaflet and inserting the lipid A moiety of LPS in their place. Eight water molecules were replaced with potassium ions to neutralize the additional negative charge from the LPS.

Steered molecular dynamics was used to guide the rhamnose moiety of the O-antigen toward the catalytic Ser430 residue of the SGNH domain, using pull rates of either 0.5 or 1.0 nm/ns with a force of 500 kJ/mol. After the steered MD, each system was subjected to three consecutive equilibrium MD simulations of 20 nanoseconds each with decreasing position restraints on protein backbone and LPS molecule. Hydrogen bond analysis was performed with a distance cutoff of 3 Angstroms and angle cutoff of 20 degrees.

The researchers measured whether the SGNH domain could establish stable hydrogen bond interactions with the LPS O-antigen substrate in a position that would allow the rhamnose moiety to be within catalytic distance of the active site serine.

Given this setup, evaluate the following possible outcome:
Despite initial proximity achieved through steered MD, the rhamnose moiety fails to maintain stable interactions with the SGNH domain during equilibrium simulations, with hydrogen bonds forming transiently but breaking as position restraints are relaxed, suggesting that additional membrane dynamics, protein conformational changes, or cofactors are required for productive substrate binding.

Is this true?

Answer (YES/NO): NO